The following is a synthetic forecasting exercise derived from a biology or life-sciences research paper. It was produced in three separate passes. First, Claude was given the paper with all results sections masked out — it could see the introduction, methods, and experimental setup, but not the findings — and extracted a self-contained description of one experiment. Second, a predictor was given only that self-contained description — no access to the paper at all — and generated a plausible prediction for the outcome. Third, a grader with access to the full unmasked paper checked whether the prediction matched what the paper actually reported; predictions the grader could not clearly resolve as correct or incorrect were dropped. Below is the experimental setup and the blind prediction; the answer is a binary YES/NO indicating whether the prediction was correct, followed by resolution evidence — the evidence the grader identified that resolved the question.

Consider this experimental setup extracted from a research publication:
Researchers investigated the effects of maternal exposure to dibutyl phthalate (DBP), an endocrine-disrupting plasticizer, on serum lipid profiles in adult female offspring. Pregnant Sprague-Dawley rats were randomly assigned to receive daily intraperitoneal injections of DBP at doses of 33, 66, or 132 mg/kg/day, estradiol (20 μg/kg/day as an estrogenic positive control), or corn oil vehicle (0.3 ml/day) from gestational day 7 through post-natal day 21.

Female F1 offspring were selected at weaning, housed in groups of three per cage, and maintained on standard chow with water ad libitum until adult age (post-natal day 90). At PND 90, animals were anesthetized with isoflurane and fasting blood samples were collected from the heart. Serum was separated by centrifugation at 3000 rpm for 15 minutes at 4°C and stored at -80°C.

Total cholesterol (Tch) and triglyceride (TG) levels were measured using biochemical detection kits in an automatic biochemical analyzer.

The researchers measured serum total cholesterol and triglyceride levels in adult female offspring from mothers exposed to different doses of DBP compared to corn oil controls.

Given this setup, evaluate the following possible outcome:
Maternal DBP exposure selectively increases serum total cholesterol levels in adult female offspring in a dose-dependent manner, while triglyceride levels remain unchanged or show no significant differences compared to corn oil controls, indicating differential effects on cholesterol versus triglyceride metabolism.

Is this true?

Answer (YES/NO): NO